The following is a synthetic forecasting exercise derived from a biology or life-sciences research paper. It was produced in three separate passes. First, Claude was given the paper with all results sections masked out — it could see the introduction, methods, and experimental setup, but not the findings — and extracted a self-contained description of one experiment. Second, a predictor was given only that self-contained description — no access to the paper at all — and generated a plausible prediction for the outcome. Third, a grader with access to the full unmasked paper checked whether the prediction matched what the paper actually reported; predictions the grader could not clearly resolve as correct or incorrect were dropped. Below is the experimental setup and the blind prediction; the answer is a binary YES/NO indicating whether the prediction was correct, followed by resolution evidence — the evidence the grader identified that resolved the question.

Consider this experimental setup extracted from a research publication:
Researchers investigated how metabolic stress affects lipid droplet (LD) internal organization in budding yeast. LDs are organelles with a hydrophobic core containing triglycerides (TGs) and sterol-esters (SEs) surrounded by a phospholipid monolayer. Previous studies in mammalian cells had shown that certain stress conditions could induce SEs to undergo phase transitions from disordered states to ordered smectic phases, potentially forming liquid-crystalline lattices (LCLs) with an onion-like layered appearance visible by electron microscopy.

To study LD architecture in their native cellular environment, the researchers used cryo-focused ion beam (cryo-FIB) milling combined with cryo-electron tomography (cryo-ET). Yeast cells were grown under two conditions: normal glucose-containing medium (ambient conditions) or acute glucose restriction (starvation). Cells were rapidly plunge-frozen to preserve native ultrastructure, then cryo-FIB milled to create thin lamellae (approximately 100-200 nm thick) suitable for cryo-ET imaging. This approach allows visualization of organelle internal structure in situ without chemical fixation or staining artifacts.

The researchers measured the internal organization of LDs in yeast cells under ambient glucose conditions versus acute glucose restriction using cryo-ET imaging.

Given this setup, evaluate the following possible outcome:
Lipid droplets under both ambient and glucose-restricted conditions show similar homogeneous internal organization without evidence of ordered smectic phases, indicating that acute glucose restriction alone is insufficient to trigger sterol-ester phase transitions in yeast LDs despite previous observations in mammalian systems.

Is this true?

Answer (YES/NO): NO